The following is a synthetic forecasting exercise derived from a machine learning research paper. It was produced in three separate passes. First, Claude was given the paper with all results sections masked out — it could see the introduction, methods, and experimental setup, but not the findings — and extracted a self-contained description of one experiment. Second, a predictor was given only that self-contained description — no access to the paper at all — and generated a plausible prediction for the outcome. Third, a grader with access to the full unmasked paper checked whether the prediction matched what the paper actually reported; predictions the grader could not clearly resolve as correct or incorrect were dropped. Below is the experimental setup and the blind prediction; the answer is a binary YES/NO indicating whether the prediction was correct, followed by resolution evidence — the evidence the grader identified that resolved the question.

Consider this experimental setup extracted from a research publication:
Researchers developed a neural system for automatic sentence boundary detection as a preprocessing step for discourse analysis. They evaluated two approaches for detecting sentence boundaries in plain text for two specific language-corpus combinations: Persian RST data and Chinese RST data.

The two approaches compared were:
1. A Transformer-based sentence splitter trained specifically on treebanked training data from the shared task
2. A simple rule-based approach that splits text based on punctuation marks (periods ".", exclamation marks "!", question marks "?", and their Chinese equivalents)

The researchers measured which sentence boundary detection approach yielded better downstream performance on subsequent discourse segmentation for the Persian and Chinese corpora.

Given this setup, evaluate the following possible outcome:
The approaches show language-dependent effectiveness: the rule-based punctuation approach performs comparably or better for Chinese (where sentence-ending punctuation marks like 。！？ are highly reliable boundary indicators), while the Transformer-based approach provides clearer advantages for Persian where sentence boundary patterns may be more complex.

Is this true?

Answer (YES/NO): NO